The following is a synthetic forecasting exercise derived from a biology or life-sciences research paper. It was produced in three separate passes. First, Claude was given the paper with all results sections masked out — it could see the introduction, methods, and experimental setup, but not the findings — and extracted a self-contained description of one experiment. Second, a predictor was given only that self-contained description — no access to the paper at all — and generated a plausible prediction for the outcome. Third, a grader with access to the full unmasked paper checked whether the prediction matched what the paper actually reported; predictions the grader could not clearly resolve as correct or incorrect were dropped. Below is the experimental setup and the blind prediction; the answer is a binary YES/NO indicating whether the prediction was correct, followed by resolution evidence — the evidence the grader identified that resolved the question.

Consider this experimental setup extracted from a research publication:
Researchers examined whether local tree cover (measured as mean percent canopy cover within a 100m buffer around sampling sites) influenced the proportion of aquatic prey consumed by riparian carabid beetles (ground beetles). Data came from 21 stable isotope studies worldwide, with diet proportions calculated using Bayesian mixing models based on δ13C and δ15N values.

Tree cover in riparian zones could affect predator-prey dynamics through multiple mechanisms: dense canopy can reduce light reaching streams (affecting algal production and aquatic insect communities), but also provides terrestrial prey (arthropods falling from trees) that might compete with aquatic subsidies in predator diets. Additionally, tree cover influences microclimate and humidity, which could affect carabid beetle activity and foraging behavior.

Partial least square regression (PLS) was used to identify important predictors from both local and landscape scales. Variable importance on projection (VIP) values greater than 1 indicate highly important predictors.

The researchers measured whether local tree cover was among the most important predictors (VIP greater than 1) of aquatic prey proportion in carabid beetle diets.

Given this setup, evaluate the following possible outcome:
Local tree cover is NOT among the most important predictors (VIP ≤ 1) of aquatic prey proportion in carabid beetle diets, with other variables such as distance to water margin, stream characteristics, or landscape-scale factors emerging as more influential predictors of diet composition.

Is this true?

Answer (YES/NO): YES